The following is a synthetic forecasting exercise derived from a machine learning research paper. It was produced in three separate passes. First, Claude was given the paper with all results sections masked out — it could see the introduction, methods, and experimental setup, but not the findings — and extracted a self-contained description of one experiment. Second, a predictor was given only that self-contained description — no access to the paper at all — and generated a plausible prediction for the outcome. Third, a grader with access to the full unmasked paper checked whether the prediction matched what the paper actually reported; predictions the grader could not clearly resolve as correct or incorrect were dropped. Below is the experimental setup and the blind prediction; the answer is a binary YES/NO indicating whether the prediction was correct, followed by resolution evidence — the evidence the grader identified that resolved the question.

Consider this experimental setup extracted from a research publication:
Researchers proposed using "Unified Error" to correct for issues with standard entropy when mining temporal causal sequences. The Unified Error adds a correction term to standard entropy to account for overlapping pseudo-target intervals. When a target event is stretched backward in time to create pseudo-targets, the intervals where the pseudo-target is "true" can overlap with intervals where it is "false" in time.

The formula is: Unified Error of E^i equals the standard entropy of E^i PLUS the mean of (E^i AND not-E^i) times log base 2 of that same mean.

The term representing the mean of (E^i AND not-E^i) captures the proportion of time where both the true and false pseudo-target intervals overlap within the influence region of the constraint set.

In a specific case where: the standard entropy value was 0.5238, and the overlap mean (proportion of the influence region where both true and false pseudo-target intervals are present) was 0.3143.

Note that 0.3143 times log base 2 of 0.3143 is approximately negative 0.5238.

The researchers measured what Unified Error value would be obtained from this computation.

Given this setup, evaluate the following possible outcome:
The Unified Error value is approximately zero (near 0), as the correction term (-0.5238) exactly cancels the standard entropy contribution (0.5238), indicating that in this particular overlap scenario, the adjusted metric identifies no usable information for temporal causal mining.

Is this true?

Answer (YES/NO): NO